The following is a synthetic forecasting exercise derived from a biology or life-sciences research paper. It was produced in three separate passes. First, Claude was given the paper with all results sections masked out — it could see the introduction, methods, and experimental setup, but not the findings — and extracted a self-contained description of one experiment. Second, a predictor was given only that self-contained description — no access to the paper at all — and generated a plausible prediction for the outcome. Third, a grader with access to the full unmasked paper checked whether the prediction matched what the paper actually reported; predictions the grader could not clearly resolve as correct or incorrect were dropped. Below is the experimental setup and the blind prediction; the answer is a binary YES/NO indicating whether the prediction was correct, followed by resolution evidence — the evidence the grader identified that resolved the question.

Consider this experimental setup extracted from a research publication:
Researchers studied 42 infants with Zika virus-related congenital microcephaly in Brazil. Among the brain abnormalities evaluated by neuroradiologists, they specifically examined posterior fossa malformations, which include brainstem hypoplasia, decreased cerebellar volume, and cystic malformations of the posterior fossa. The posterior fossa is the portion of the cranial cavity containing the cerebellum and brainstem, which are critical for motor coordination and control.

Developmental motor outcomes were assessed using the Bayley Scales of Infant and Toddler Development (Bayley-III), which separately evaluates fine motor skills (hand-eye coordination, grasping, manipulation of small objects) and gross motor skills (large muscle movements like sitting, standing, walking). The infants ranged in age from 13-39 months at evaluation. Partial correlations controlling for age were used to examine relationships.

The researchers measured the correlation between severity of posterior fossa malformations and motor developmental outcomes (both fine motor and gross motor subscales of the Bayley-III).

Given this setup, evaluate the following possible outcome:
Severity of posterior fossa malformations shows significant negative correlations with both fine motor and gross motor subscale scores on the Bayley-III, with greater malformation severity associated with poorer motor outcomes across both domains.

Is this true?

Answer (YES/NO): YES